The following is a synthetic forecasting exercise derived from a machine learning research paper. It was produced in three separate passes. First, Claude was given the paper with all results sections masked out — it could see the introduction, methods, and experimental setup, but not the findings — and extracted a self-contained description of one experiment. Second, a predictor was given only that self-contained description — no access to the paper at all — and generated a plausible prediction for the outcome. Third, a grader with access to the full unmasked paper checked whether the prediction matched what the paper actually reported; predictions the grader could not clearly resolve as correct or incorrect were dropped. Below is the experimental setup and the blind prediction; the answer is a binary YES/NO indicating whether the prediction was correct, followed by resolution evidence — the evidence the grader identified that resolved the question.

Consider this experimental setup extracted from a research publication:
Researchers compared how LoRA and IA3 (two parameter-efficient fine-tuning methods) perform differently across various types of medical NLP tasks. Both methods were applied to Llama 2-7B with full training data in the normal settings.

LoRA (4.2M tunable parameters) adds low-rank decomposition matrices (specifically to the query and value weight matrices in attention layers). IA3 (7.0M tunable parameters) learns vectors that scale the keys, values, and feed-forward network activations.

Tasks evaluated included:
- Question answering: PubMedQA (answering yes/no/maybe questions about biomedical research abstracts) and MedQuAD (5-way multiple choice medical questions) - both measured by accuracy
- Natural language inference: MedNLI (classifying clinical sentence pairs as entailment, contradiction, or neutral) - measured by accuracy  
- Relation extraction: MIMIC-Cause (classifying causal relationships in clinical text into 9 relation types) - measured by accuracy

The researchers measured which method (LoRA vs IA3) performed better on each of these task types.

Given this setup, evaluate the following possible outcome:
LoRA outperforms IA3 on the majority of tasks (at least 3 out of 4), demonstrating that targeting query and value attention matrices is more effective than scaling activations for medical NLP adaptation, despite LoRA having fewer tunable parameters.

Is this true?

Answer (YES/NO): NO